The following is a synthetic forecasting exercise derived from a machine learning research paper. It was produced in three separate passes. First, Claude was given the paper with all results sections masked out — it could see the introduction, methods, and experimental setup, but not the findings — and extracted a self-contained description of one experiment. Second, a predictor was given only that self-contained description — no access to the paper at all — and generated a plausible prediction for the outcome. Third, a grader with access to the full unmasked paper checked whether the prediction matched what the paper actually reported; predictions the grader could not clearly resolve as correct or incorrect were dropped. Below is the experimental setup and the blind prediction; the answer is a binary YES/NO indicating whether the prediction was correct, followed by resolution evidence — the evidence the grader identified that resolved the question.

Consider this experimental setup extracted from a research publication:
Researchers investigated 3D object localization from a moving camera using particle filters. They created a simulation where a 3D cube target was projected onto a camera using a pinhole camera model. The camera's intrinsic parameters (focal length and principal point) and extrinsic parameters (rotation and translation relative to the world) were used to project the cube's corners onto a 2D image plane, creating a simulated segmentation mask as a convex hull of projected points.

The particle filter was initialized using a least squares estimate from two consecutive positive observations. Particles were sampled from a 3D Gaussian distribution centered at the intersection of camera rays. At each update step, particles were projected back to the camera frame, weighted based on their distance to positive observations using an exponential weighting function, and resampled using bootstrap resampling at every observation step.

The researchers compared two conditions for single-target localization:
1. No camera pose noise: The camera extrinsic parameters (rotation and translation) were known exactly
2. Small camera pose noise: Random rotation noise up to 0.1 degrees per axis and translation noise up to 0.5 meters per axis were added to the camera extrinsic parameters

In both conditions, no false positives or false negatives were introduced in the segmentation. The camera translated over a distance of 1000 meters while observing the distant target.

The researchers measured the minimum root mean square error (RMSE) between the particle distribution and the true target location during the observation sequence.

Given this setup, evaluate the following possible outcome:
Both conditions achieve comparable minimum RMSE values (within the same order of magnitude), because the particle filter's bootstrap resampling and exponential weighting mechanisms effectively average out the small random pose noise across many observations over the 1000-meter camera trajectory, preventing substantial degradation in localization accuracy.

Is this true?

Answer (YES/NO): YES